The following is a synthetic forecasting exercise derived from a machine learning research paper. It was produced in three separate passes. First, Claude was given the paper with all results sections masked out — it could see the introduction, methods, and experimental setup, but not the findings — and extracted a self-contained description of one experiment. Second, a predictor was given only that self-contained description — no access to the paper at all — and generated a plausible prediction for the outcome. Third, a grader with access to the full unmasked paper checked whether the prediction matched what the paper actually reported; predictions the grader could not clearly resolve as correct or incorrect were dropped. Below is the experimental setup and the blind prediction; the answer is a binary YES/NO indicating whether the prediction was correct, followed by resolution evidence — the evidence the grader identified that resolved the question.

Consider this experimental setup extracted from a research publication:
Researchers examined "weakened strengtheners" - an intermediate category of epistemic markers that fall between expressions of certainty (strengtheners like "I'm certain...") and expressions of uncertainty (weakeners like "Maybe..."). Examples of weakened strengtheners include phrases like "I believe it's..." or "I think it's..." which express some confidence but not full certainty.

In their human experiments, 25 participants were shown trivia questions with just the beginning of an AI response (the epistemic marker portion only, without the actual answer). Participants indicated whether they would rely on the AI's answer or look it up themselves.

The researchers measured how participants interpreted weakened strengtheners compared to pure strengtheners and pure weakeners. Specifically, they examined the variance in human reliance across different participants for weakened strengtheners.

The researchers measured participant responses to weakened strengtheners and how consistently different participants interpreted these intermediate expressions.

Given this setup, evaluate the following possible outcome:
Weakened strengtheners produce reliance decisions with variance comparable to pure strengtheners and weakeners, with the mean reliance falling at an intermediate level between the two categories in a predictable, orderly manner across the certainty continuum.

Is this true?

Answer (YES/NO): NO